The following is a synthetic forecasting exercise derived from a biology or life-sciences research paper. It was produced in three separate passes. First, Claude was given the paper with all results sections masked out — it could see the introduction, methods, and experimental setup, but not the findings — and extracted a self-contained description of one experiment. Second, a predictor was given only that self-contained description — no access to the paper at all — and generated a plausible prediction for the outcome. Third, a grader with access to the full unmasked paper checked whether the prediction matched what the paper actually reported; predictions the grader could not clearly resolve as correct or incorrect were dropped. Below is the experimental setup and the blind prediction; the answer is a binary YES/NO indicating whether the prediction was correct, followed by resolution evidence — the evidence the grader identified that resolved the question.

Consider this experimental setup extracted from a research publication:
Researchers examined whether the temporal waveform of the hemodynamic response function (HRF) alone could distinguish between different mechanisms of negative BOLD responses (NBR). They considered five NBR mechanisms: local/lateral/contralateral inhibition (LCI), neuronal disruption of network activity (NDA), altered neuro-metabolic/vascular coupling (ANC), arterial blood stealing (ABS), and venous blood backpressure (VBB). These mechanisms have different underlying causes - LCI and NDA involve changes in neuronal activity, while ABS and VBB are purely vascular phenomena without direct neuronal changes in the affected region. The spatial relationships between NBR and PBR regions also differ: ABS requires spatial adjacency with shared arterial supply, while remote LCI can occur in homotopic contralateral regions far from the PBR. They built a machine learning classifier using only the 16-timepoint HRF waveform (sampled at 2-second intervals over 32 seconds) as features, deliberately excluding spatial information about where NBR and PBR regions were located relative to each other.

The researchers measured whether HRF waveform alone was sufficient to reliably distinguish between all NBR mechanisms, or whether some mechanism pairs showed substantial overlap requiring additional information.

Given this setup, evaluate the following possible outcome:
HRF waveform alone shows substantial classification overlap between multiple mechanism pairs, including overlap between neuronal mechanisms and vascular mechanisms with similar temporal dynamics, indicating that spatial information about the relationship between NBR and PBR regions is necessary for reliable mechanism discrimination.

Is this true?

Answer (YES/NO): YES